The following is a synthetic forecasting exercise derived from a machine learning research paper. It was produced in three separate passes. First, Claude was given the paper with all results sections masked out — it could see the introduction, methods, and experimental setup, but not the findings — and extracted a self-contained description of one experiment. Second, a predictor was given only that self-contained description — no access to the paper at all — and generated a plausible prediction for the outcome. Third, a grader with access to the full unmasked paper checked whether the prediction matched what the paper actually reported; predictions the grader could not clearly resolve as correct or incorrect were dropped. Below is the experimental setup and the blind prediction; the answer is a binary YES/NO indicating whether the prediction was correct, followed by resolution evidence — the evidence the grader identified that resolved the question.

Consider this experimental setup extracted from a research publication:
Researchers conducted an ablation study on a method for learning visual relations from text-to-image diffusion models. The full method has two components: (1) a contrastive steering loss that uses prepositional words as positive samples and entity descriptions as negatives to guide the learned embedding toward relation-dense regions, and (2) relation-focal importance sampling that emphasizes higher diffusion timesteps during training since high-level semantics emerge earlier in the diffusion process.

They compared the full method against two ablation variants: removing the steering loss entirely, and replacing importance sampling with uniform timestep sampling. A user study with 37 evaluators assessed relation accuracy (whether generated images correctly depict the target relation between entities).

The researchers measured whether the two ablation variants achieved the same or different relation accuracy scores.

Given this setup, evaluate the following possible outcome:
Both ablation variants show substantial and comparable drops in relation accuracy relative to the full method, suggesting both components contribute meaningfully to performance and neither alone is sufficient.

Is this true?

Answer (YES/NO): YES